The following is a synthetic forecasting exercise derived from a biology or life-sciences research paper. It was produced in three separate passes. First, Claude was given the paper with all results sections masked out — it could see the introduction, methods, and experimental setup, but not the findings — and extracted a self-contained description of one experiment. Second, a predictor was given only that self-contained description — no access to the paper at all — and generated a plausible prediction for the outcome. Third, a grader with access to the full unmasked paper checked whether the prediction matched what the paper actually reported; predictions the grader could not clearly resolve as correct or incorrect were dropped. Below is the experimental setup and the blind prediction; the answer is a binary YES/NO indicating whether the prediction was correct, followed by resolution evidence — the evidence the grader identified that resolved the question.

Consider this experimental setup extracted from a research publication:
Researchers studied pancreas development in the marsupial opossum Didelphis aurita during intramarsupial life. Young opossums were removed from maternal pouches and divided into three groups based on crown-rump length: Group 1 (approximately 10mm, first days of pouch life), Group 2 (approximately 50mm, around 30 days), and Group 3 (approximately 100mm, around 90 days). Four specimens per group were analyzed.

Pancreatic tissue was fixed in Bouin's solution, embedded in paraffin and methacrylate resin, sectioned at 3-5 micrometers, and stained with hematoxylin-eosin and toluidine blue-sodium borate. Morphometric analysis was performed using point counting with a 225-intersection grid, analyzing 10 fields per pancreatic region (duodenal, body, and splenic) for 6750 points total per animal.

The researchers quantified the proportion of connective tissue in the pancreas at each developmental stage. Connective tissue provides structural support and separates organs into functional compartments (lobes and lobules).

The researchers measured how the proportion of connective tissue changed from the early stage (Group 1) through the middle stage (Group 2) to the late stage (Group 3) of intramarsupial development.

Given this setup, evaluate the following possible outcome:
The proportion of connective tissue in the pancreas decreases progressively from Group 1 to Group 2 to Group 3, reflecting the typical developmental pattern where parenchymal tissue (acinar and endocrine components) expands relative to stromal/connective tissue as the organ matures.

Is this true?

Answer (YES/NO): NO